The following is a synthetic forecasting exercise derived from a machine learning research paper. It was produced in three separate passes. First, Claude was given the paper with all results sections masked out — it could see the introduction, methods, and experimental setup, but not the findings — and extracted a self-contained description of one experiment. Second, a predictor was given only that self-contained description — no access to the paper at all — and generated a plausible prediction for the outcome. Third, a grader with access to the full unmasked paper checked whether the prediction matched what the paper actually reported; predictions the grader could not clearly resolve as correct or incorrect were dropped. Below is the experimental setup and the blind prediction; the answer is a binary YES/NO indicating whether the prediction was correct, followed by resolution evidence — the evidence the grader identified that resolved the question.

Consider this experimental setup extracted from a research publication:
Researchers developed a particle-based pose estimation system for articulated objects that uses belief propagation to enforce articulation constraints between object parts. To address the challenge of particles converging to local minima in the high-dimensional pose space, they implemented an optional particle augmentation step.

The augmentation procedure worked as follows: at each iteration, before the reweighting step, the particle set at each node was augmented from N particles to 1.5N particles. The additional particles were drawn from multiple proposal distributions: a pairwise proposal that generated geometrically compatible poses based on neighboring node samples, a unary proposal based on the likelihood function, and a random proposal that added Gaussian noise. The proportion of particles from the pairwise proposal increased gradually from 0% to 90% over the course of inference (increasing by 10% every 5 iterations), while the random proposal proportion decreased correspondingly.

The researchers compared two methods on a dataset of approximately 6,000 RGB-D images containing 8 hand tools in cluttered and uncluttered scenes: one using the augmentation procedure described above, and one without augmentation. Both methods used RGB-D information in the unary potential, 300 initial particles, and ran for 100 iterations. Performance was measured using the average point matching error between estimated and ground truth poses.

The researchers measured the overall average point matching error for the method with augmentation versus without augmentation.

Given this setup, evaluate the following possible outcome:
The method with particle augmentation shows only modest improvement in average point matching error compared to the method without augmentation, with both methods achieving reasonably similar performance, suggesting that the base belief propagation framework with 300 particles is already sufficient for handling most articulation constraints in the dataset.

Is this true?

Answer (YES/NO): NO